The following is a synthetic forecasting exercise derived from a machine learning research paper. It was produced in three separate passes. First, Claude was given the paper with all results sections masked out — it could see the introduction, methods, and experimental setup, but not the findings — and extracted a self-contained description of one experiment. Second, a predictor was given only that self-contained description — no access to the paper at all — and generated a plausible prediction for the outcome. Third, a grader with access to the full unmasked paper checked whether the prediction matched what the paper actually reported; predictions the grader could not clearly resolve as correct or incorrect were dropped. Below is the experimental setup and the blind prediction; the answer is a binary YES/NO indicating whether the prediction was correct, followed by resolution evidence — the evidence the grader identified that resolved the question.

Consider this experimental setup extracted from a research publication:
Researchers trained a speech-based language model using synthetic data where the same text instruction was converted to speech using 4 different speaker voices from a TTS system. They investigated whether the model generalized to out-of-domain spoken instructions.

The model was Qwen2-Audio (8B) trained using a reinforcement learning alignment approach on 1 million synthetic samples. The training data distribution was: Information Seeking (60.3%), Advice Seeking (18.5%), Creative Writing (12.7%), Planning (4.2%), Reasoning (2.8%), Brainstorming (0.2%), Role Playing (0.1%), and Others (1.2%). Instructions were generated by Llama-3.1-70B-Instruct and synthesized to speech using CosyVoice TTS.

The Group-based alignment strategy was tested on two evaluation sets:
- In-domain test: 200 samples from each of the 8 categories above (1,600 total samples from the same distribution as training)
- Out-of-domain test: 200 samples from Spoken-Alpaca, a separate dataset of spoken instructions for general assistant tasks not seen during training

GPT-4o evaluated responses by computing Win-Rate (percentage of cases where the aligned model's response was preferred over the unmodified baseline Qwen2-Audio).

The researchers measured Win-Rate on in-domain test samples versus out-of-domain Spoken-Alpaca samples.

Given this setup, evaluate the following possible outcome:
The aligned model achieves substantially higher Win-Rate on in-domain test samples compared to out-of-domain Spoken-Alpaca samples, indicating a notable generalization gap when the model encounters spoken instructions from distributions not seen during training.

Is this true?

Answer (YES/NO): NO